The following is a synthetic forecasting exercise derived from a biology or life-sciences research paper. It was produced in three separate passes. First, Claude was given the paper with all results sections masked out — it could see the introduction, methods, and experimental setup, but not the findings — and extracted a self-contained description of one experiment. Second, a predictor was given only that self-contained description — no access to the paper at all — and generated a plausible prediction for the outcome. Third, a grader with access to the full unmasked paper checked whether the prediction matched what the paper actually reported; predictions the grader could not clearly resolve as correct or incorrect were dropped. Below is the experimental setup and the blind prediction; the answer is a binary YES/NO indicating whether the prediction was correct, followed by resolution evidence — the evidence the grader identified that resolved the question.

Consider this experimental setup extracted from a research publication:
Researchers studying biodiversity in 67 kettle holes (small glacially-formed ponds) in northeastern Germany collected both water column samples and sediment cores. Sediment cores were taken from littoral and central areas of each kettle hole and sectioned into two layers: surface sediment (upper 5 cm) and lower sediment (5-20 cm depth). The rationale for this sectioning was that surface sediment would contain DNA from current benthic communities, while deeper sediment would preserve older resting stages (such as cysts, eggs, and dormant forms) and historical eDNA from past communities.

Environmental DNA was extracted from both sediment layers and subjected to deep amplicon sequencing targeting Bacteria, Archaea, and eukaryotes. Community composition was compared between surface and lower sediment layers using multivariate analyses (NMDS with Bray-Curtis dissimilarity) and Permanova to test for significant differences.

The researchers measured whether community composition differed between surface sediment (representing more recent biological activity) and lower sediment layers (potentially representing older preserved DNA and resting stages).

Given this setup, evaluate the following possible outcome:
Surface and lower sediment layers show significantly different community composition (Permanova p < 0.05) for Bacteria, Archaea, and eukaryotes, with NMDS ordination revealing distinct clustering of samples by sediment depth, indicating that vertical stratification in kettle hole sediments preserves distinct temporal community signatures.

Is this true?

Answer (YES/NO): NO